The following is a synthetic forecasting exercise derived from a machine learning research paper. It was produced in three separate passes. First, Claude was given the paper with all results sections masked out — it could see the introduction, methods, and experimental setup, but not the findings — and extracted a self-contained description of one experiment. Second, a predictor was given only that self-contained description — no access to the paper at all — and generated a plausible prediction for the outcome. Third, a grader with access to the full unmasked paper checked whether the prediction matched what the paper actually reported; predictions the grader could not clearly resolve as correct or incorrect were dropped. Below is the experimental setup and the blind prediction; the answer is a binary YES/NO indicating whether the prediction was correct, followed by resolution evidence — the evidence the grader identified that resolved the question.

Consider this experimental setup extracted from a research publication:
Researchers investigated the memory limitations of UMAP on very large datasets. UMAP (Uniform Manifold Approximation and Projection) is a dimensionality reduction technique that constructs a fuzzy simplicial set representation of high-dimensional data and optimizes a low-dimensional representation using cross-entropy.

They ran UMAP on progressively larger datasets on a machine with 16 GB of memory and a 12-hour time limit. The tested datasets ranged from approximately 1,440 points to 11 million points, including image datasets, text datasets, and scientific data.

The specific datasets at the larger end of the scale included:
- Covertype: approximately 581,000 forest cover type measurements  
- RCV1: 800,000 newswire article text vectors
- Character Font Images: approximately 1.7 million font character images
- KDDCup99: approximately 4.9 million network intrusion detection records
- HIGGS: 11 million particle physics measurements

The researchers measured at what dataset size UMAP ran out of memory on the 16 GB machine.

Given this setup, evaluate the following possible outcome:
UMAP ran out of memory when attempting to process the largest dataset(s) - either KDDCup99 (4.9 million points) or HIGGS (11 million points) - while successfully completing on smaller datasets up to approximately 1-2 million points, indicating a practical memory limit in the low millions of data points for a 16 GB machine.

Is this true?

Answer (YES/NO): NO